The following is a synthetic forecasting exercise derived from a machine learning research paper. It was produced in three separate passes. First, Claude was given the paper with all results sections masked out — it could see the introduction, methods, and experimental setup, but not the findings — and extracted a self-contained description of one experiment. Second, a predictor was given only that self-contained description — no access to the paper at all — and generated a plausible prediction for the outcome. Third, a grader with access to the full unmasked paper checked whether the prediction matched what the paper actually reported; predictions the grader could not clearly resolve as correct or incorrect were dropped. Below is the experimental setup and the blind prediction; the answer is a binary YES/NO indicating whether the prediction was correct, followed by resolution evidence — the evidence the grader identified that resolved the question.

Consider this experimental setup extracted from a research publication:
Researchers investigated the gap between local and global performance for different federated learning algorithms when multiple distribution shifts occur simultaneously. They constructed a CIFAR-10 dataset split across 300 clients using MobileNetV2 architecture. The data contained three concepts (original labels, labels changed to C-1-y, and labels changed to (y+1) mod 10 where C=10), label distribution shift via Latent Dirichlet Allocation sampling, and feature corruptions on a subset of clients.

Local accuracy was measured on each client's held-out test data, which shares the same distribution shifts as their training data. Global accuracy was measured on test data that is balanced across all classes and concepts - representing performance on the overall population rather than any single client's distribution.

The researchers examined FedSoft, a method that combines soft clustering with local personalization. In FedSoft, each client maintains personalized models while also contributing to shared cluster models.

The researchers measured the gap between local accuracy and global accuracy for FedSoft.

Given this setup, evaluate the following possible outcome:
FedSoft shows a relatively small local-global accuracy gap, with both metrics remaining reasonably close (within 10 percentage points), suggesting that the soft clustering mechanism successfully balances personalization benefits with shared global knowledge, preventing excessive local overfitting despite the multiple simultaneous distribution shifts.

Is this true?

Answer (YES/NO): NO